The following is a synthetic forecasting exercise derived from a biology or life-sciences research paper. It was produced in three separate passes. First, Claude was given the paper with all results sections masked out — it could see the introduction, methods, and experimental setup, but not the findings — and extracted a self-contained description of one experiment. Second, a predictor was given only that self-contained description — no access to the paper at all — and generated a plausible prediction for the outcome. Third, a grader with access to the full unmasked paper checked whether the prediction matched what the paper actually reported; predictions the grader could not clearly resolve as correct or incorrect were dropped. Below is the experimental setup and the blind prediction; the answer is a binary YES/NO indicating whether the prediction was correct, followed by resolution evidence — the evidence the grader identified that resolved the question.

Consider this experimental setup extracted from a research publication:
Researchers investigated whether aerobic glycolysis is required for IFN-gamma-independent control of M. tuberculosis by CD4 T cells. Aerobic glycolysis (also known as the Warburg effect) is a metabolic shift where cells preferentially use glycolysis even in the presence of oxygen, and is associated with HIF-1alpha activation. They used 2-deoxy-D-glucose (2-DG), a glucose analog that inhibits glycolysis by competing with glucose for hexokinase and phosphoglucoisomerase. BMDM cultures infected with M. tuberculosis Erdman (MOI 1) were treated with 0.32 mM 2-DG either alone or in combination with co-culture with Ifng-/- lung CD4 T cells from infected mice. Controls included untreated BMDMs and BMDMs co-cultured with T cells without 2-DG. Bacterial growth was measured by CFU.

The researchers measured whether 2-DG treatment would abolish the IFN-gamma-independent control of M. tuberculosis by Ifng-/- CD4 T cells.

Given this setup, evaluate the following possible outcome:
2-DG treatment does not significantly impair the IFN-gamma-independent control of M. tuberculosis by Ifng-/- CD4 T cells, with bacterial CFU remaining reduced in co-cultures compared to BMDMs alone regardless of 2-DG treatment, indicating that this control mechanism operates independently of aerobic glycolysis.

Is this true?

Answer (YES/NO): NO